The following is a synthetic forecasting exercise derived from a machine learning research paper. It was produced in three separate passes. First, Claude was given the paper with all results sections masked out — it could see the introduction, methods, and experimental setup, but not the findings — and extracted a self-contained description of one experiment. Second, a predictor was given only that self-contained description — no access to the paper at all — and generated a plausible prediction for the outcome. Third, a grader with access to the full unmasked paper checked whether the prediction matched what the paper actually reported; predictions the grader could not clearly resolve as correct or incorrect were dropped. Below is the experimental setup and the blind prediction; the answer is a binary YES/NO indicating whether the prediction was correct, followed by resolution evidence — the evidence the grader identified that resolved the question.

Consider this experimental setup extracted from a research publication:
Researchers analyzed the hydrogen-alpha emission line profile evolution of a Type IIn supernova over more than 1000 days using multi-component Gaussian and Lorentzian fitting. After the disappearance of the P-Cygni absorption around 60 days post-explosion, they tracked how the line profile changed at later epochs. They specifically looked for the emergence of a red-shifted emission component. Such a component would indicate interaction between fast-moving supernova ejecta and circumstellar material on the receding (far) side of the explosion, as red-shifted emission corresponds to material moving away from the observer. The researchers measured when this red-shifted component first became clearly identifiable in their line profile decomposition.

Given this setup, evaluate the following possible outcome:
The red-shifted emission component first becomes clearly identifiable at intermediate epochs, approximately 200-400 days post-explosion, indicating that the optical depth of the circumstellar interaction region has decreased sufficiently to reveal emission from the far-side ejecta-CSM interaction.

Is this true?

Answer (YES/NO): NO